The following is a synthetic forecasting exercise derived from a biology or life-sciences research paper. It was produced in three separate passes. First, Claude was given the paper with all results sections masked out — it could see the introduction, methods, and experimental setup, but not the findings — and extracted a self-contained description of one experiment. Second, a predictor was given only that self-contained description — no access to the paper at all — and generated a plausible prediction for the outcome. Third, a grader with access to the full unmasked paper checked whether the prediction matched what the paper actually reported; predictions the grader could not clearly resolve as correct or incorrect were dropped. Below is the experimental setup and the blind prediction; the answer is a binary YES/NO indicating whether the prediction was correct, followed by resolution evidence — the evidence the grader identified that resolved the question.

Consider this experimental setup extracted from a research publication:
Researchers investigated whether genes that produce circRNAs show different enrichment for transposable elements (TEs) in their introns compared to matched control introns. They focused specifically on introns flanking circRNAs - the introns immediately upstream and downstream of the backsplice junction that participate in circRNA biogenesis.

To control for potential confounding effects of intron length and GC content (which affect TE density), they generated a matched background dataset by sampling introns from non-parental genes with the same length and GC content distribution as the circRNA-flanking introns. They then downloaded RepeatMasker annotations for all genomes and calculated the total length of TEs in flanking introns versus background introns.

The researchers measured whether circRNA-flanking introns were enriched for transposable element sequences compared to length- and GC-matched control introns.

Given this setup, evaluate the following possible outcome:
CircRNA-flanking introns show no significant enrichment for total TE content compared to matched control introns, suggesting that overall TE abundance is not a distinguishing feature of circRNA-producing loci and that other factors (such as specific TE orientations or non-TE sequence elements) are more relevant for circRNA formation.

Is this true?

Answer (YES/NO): NO